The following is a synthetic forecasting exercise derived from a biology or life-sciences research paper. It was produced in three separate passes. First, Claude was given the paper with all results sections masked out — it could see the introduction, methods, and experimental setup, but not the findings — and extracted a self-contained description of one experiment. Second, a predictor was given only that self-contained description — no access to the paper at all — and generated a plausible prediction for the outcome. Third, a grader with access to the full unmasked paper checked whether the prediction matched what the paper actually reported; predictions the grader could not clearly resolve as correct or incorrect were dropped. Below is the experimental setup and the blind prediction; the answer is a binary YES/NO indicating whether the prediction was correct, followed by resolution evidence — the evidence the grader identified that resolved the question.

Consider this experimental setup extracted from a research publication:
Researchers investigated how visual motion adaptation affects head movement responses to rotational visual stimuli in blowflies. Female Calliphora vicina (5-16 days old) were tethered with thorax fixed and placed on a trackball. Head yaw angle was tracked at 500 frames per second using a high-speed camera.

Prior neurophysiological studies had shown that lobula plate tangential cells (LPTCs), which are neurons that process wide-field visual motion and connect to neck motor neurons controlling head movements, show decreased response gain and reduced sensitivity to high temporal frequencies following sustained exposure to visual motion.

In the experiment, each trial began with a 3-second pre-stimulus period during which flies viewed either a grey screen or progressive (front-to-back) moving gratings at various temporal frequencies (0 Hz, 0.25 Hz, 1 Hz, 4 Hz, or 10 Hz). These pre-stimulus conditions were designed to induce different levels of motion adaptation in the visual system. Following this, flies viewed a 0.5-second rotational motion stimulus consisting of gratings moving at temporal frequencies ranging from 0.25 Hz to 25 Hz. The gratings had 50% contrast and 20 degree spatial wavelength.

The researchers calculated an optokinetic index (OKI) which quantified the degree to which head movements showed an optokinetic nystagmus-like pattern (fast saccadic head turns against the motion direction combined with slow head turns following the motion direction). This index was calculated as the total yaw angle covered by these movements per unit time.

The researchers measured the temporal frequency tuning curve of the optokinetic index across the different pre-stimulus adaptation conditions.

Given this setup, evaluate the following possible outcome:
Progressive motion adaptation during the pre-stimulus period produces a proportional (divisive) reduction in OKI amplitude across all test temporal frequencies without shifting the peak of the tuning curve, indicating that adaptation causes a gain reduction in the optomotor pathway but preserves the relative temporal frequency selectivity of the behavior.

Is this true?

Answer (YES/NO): NO